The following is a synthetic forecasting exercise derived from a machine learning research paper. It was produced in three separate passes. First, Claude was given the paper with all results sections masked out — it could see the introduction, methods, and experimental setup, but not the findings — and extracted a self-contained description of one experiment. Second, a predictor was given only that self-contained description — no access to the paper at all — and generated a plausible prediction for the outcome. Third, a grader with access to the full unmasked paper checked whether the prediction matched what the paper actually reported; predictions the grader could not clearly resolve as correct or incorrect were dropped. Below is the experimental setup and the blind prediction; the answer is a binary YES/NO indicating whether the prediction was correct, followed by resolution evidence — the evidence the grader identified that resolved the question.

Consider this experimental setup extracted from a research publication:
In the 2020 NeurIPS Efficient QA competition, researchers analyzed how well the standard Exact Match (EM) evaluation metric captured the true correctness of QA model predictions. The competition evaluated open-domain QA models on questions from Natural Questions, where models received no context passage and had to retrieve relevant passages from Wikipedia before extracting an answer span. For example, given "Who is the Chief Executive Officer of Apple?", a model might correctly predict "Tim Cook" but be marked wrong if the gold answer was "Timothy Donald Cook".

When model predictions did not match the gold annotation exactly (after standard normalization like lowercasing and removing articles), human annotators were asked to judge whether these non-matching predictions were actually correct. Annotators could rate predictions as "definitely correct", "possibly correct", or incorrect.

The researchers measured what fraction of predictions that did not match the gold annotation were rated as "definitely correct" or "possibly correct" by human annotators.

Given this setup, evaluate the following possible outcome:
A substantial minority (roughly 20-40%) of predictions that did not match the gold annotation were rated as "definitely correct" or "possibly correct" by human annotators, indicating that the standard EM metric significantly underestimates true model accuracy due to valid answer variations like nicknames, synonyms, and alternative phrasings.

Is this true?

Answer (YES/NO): YES